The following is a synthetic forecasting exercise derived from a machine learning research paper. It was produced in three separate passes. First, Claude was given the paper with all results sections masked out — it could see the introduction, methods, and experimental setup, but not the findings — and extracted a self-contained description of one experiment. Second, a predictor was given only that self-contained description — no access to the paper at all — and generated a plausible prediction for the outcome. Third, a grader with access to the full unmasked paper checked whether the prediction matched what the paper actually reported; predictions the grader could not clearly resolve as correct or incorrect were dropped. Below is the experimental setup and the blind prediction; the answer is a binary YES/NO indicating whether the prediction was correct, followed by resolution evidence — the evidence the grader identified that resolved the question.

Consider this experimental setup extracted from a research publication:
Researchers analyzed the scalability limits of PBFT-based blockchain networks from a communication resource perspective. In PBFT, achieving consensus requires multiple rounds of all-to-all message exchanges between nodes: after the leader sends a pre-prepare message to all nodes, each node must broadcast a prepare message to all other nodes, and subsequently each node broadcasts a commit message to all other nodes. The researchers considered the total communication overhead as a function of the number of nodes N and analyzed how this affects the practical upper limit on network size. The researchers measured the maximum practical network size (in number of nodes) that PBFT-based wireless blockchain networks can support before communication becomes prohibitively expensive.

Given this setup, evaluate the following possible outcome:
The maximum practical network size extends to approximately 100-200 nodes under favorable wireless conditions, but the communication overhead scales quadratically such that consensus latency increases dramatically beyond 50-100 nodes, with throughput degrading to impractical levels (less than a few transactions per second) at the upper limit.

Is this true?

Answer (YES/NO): NO